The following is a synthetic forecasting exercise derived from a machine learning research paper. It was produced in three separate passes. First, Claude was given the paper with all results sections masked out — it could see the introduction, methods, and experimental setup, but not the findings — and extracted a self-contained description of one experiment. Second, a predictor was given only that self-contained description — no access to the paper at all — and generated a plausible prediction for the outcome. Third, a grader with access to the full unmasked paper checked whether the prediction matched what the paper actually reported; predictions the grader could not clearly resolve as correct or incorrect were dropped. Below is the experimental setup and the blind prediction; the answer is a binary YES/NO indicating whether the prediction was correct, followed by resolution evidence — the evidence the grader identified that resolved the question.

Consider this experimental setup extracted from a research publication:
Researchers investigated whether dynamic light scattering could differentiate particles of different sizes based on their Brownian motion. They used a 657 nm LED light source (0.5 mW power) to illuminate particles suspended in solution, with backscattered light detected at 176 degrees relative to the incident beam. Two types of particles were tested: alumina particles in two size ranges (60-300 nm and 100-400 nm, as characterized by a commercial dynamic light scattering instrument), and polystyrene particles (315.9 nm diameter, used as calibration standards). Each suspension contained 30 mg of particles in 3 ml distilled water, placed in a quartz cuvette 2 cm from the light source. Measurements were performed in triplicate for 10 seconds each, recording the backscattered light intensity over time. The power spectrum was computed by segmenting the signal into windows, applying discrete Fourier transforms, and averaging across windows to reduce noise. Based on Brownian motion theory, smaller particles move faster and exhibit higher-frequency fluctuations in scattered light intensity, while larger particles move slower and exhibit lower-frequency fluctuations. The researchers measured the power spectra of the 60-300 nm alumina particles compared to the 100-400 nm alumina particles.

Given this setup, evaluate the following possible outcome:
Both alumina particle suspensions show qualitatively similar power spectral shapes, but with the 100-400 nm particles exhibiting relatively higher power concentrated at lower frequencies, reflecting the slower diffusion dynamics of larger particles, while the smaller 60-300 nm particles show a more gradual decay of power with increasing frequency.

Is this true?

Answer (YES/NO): YES